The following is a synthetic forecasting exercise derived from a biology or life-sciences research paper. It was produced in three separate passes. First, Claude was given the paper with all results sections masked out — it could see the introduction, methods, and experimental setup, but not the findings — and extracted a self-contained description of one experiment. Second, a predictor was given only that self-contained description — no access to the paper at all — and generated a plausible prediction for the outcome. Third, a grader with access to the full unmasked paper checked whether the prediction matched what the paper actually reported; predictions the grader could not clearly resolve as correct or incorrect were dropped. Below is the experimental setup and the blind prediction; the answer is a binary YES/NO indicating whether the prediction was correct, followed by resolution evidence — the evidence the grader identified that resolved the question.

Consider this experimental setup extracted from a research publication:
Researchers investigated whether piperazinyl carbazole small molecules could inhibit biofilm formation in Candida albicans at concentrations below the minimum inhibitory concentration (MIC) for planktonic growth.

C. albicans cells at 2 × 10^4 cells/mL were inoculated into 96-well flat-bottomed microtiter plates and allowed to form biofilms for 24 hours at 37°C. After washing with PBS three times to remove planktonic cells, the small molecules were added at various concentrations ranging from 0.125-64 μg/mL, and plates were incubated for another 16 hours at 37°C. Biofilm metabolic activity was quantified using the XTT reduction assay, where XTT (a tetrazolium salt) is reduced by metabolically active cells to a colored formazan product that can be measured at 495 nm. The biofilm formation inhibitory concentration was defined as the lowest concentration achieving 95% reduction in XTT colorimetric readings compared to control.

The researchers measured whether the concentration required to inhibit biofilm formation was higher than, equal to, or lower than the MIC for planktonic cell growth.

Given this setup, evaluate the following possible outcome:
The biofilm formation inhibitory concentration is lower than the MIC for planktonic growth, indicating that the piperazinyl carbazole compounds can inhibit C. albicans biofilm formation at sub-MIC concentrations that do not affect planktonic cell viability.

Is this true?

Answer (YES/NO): YES